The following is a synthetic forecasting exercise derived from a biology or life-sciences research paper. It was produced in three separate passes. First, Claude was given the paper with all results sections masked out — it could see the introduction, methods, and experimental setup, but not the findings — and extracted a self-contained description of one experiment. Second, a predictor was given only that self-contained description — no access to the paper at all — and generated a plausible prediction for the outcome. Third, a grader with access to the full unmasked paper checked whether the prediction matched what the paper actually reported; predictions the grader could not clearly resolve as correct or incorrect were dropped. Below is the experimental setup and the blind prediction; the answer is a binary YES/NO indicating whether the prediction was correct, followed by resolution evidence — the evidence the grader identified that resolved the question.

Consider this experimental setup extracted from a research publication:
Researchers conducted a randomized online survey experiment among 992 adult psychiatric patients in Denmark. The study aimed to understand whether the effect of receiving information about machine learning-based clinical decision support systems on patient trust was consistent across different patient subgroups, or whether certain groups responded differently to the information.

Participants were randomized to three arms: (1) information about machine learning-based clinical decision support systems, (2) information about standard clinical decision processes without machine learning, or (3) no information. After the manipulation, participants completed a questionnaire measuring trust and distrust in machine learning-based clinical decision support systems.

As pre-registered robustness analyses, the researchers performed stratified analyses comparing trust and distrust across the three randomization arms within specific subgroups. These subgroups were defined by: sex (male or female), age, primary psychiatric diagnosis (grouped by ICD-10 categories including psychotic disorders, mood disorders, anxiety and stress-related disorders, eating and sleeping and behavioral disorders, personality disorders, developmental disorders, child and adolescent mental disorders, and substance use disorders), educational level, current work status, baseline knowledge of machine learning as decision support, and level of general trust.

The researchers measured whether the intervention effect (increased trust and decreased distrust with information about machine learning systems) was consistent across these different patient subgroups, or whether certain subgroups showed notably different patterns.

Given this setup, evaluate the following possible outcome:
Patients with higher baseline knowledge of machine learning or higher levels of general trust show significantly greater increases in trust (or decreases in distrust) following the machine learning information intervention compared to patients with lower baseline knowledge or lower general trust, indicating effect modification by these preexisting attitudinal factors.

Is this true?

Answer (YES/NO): NO